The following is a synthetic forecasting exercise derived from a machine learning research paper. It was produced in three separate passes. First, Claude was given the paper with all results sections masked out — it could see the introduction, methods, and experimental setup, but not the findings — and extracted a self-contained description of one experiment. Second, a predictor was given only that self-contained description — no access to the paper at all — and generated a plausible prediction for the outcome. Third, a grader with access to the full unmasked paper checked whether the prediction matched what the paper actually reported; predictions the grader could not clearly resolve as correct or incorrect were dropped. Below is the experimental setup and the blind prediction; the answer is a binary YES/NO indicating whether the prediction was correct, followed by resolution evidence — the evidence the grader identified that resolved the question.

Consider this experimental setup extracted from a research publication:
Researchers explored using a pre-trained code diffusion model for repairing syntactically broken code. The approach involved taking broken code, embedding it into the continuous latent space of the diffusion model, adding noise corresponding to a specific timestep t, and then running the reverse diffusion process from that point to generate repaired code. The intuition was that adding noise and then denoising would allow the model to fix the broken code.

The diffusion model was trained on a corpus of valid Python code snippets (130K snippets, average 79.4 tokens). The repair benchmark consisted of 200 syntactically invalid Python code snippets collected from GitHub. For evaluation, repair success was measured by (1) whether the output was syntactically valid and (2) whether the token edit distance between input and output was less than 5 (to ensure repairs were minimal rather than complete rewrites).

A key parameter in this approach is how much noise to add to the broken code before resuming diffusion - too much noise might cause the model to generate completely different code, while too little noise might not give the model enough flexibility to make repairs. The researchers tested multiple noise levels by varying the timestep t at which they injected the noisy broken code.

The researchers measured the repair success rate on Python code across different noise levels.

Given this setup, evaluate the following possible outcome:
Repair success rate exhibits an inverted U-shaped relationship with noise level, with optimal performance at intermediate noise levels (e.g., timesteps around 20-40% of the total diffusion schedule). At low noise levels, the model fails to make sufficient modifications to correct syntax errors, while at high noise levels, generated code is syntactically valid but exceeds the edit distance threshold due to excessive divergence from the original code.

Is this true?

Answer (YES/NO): NO